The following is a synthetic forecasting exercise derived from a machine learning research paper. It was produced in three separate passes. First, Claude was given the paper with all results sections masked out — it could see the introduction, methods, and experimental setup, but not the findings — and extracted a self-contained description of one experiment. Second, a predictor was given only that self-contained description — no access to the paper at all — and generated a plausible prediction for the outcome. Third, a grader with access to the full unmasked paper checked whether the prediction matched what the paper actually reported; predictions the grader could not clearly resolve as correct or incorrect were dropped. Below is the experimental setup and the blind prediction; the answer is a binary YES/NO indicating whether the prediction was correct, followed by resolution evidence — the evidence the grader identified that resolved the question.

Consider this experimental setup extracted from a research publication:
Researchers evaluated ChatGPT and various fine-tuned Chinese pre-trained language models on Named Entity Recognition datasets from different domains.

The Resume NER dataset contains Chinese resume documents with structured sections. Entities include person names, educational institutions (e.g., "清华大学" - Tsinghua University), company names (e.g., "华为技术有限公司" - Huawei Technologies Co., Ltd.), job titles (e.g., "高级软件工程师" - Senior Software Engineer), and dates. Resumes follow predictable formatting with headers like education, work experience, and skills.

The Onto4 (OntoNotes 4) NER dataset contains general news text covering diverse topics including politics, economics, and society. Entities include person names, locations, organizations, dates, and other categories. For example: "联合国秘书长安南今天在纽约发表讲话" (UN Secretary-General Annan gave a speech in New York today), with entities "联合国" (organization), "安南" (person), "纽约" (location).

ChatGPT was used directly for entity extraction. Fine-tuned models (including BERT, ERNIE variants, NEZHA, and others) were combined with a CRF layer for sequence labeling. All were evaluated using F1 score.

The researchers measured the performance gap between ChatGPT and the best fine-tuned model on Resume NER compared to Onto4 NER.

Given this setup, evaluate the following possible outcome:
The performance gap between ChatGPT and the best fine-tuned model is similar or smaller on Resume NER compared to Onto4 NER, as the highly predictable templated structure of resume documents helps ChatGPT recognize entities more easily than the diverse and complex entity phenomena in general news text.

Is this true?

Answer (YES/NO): YES